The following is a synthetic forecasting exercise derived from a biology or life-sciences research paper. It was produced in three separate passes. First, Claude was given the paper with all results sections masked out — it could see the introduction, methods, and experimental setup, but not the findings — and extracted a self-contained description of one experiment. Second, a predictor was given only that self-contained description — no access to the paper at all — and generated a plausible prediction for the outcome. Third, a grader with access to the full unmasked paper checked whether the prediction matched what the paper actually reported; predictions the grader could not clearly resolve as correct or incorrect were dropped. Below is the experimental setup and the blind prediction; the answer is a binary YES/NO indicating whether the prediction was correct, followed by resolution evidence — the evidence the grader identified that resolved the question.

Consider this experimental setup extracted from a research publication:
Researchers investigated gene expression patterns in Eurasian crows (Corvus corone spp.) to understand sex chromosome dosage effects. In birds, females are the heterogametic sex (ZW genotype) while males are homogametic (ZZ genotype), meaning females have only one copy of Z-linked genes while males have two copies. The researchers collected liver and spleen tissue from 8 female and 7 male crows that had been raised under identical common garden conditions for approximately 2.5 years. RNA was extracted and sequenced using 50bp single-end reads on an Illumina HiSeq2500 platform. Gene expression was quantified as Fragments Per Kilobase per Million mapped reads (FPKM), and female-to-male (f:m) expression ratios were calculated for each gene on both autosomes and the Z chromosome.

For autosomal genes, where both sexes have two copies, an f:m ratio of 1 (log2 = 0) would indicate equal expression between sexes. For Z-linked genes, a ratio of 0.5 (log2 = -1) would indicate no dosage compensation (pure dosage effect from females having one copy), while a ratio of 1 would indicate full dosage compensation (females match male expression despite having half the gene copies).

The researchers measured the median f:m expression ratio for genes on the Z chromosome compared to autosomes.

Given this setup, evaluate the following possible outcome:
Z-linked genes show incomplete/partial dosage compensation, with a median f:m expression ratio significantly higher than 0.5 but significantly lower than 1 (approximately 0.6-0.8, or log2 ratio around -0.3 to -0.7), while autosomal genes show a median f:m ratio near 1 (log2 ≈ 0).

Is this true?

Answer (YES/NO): YES